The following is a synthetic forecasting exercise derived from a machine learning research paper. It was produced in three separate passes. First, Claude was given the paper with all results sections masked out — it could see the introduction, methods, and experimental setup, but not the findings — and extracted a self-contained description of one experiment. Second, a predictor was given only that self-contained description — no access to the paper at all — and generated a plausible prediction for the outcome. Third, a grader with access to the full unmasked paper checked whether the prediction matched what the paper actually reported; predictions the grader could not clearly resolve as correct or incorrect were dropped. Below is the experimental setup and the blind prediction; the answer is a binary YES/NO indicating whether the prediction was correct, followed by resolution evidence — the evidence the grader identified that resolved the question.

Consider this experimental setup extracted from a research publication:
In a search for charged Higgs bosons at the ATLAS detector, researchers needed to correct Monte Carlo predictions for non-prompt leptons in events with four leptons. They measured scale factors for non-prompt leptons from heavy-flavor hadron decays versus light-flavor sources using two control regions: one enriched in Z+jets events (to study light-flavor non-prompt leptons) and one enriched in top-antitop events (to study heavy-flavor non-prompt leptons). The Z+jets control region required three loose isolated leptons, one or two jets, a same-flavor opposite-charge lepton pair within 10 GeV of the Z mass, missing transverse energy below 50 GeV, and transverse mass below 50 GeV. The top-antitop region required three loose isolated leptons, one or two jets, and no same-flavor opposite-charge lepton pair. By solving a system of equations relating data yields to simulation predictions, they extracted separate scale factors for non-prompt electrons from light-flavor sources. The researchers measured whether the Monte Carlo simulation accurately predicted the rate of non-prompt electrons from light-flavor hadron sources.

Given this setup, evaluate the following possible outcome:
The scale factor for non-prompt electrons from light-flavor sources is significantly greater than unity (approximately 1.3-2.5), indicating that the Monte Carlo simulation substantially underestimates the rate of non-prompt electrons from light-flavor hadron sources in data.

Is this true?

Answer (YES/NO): YES